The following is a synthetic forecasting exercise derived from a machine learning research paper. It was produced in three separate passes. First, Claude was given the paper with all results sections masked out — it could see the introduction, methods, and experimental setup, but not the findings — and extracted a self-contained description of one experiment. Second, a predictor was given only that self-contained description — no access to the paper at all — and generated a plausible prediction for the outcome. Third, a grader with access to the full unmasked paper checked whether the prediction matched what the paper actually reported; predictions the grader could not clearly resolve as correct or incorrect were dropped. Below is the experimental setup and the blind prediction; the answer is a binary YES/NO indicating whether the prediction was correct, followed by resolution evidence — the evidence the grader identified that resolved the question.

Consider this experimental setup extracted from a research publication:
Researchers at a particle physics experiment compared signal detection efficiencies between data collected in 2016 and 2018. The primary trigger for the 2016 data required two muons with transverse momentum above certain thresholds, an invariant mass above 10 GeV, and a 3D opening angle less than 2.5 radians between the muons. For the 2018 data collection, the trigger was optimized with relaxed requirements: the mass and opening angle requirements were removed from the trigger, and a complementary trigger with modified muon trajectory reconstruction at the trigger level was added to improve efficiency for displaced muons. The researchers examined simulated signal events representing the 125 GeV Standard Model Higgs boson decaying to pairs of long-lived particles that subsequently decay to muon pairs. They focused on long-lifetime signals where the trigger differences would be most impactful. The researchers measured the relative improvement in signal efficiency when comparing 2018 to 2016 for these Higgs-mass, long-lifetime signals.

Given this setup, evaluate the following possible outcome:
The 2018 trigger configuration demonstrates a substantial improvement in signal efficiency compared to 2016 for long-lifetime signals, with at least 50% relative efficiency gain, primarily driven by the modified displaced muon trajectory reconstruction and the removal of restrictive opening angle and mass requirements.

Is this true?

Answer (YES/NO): YES